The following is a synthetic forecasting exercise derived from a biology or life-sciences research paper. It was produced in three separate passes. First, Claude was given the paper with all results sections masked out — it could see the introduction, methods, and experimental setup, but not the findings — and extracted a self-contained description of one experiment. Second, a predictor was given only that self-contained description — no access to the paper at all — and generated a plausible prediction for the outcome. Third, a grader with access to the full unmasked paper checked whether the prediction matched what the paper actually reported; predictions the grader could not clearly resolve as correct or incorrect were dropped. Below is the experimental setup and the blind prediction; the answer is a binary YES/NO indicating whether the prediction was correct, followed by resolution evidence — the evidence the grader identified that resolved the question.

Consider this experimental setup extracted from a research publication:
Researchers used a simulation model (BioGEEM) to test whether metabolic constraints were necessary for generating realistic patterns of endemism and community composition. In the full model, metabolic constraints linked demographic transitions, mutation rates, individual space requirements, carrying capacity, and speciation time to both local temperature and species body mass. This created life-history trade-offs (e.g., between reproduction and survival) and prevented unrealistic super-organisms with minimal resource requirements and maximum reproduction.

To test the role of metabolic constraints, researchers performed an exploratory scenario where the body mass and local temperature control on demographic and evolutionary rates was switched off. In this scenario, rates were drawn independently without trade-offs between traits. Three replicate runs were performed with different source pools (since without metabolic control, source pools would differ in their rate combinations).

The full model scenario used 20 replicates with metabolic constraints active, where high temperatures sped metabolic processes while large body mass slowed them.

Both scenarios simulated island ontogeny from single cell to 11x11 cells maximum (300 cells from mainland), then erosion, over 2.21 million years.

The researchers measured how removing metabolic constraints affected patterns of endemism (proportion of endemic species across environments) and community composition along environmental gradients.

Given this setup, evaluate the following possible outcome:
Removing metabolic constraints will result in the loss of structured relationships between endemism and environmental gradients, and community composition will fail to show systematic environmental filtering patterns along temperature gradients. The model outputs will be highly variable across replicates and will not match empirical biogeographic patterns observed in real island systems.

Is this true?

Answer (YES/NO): YES